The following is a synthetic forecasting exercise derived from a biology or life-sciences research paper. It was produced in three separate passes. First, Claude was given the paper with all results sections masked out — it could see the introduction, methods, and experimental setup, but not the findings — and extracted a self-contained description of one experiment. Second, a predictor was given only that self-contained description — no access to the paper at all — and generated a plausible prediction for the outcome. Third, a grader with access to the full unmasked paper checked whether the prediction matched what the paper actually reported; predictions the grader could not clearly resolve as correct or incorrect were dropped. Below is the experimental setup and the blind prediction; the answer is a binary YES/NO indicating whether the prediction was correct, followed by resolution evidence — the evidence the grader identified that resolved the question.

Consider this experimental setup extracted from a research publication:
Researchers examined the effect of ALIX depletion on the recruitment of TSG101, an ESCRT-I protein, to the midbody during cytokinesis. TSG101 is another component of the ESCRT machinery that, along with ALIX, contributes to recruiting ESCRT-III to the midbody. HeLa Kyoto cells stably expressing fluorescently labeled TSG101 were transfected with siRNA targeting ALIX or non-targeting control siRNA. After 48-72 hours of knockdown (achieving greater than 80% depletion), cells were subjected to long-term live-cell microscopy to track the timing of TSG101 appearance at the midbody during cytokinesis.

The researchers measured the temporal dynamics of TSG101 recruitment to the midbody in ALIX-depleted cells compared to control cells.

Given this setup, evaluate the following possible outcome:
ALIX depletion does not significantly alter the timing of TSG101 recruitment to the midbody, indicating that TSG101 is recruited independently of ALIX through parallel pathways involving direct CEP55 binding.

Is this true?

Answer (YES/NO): NO